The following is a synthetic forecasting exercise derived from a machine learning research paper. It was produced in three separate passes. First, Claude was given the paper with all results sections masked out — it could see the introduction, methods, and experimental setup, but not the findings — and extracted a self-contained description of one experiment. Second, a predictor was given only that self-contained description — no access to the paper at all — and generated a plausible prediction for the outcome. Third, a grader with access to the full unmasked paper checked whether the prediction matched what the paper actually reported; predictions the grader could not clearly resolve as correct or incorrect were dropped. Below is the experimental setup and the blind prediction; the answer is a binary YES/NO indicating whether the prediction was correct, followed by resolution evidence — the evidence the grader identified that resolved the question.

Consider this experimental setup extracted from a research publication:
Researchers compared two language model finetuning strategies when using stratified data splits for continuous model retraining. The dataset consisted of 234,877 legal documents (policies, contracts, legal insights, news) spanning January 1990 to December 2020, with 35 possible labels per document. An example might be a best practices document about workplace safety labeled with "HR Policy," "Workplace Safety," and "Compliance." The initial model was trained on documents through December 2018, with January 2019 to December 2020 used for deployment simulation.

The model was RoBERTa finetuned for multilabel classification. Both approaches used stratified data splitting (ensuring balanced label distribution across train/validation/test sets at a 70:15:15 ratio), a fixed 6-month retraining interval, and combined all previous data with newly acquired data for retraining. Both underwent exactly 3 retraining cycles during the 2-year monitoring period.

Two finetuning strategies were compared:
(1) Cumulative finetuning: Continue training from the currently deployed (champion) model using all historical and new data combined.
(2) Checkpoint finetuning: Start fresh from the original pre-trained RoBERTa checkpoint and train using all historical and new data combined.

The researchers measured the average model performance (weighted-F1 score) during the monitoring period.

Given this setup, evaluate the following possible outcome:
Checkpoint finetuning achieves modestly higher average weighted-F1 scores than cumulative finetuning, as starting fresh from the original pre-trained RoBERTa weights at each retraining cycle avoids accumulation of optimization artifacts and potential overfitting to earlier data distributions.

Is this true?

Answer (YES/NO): YES